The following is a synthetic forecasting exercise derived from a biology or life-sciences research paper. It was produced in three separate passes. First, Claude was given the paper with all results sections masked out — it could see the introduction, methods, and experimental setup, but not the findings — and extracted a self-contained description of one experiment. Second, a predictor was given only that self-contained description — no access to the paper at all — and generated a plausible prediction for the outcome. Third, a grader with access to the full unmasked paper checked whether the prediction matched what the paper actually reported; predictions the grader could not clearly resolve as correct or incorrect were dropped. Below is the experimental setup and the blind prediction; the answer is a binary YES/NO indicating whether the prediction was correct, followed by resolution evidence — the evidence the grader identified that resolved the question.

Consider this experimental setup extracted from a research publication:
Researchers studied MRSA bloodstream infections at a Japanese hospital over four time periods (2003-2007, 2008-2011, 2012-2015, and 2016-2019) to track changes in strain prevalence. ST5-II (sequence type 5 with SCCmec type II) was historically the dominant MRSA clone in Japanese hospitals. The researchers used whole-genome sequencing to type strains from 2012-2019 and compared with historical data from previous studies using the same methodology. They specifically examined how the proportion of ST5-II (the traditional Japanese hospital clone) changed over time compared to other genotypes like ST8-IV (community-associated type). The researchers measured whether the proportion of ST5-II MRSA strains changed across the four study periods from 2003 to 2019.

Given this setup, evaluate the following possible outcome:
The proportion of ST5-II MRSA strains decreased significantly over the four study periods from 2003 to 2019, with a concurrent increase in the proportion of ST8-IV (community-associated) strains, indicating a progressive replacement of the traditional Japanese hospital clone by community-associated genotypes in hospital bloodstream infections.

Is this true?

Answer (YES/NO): YES